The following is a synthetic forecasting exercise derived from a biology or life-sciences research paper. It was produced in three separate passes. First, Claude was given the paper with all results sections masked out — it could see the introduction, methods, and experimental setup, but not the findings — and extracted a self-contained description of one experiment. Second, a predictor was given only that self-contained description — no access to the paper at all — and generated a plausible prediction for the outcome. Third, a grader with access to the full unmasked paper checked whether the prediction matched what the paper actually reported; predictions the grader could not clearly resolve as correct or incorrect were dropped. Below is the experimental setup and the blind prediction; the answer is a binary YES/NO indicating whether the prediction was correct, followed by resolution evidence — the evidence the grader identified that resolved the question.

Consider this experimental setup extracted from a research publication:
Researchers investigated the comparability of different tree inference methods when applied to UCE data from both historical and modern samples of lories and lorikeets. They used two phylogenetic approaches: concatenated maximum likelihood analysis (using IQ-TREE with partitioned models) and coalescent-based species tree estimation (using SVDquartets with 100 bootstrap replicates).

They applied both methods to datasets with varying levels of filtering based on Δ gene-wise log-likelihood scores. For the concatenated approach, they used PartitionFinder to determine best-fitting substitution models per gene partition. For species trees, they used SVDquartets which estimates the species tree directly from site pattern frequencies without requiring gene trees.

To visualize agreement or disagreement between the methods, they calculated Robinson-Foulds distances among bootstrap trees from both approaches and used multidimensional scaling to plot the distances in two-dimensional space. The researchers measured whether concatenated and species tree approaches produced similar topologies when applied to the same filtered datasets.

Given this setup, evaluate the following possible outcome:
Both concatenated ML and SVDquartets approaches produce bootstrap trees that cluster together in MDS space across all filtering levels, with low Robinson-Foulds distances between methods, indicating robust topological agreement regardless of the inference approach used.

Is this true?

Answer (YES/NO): NO